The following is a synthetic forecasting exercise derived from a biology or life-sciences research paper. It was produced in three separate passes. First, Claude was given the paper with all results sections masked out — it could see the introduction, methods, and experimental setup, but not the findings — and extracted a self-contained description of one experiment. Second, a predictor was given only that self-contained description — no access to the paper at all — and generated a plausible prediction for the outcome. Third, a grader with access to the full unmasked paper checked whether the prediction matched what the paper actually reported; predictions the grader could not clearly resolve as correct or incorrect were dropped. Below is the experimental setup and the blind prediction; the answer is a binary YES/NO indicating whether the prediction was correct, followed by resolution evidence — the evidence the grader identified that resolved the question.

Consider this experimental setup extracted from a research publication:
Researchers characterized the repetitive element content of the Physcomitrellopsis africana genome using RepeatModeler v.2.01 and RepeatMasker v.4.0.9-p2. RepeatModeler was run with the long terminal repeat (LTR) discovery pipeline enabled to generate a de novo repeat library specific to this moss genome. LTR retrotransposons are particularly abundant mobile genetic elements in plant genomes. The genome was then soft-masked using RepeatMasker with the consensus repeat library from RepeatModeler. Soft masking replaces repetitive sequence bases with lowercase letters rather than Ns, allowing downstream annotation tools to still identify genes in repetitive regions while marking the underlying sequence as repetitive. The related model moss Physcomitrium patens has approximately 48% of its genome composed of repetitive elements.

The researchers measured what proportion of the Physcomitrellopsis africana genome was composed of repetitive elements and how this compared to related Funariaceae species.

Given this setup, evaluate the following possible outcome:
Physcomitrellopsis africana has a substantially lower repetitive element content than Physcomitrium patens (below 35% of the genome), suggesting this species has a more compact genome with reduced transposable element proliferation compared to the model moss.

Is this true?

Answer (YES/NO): NO